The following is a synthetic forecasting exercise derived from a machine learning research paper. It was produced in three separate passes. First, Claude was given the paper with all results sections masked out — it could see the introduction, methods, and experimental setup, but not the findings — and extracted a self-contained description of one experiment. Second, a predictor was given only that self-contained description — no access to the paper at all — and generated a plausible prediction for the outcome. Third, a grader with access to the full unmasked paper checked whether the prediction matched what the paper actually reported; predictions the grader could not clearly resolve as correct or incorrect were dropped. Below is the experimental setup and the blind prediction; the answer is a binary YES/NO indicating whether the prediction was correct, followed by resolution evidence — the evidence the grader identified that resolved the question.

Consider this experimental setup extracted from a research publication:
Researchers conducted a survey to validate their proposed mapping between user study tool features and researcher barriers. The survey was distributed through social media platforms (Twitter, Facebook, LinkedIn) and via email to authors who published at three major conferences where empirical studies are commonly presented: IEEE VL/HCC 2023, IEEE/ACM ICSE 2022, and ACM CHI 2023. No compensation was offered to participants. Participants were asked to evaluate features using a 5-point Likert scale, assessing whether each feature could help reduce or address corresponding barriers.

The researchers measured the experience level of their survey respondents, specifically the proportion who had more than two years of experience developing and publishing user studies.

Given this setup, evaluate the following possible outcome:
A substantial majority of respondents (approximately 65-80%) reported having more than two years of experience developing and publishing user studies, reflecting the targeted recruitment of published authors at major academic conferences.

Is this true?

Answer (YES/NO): YES